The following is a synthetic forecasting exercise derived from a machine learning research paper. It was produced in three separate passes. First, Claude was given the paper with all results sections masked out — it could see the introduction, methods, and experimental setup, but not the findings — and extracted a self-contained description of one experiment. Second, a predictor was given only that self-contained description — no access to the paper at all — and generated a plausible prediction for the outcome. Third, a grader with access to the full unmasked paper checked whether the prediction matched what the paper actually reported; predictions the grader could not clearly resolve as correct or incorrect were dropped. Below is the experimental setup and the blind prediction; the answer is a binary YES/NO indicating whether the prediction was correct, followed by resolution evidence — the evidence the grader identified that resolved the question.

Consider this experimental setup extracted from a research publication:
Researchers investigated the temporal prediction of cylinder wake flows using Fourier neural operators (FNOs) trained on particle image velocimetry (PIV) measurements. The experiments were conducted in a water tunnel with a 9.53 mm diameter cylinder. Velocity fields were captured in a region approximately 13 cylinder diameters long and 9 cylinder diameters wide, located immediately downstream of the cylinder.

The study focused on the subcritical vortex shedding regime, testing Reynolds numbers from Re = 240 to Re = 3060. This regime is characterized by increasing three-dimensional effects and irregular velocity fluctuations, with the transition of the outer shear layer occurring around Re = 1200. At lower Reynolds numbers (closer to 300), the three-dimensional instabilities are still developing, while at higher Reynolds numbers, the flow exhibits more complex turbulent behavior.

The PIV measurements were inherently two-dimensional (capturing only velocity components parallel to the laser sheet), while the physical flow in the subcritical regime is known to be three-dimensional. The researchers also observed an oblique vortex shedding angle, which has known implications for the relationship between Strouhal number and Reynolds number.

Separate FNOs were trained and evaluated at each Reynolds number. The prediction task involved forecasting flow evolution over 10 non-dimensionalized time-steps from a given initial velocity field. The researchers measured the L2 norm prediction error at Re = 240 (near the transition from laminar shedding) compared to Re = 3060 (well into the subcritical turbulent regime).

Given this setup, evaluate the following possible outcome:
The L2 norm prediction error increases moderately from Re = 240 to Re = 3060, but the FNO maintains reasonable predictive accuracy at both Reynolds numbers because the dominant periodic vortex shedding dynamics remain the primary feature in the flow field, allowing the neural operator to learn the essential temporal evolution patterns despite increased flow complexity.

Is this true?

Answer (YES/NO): NO